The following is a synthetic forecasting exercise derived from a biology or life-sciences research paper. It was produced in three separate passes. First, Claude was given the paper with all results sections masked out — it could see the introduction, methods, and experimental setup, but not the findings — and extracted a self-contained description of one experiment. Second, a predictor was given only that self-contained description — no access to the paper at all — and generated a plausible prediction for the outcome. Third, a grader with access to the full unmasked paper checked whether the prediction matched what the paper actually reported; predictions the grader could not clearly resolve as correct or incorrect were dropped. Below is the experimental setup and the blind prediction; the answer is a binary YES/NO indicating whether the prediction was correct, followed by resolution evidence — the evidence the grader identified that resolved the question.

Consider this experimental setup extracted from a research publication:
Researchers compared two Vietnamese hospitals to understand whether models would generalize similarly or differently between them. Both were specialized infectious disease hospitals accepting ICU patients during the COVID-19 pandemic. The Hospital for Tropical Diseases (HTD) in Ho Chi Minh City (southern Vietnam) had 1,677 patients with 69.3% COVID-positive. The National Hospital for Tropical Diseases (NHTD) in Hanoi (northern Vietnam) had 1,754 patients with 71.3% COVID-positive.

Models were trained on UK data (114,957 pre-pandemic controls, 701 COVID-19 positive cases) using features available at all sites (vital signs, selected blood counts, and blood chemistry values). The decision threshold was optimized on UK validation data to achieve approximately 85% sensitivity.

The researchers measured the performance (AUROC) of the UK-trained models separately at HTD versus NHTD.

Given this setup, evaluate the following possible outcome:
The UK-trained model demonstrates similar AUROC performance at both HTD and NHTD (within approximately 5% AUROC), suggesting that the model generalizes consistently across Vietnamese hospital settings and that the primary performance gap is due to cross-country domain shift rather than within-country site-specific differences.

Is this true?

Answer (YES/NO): NO